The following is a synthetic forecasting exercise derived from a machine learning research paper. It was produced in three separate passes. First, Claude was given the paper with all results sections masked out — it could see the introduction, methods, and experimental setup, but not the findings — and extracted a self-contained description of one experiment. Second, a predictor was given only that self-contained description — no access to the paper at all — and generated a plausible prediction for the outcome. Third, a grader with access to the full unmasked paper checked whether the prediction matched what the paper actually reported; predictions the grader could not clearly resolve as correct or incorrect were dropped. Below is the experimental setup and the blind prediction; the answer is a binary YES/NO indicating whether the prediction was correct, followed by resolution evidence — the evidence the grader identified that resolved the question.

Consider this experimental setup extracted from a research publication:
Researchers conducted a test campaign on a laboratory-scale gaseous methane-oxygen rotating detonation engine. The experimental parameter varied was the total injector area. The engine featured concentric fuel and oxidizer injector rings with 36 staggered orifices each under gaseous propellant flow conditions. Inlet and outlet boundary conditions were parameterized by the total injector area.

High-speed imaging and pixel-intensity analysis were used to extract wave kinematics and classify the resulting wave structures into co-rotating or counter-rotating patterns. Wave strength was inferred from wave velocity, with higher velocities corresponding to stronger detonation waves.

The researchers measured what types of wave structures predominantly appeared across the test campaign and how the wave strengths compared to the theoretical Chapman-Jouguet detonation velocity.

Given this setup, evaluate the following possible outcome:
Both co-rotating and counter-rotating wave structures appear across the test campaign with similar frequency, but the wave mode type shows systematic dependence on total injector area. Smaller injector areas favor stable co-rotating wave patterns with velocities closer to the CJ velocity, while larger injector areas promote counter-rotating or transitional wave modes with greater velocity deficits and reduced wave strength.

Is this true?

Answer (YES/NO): NO